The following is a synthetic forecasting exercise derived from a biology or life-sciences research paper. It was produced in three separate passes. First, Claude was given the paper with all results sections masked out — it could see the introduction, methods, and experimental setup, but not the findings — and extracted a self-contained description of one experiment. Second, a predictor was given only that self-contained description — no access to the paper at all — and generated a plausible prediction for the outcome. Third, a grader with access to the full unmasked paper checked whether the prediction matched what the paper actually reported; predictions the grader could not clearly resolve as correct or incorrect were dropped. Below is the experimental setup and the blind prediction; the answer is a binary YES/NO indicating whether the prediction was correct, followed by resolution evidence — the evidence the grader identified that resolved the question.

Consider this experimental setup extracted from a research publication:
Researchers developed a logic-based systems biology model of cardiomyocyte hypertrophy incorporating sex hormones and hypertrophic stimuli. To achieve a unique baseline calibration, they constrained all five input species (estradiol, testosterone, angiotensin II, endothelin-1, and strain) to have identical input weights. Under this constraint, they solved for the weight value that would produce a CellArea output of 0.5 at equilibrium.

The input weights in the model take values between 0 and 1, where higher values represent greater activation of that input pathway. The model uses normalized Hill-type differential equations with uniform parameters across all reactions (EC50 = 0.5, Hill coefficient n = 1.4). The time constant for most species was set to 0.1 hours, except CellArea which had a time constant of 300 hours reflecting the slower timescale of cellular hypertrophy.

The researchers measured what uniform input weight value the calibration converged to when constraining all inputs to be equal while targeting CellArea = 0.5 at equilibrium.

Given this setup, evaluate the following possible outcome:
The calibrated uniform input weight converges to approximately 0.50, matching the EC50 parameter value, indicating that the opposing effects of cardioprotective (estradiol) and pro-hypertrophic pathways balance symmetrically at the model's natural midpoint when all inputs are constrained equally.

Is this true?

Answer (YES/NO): NO